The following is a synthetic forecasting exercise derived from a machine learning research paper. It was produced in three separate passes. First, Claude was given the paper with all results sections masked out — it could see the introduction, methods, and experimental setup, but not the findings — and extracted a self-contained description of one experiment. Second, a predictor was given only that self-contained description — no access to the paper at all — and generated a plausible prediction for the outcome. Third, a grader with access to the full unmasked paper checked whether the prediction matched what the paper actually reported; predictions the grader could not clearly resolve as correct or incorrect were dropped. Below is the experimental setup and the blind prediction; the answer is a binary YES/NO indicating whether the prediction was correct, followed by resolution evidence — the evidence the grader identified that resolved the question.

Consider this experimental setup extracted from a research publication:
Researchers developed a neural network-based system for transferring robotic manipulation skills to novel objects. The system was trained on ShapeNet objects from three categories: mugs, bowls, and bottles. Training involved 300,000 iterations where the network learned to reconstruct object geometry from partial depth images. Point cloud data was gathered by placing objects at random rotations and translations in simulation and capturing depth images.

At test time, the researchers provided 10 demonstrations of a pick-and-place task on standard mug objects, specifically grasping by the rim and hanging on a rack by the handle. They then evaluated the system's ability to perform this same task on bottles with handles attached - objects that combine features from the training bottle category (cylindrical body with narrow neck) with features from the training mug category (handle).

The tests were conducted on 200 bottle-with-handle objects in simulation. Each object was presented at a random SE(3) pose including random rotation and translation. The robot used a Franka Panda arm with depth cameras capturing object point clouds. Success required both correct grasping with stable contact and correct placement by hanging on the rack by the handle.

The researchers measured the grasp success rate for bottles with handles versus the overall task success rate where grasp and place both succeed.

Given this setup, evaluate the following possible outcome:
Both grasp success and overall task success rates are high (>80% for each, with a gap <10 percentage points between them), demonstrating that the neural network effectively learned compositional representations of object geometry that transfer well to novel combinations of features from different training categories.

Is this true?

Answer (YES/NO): NO